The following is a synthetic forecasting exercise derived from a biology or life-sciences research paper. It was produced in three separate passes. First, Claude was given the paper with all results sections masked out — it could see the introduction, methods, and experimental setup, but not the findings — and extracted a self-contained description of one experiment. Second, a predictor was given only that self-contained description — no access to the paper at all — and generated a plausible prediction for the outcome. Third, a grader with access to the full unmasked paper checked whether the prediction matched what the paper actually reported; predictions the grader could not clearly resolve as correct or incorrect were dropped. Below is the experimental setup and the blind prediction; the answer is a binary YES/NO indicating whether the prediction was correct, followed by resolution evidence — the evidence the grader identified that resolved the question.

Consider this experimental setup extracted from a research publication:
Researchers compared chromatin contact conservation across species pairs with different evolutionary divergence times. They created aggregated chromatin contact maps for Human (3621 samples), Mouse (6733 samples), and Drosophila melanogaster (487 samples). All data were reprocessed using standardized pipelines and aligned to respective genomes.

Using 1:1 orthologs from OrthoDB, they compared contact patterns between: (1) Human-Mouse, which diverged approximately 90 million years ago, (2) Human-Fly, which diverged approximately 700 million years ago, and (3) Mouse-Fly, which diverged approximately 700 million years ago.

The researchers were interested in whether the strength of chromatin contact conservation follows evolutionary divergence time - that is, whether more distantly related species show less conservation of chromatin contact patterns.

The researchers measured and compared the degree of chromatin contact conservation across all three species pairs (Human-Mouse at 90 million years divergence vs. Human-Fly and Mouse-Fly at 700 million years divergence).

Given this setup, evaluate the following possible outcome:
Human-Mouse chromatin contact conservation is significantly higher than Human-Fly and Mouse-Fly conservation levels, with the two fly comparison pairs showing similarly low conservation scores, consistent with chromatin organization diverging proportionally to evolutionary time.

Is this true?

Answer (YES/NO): YES